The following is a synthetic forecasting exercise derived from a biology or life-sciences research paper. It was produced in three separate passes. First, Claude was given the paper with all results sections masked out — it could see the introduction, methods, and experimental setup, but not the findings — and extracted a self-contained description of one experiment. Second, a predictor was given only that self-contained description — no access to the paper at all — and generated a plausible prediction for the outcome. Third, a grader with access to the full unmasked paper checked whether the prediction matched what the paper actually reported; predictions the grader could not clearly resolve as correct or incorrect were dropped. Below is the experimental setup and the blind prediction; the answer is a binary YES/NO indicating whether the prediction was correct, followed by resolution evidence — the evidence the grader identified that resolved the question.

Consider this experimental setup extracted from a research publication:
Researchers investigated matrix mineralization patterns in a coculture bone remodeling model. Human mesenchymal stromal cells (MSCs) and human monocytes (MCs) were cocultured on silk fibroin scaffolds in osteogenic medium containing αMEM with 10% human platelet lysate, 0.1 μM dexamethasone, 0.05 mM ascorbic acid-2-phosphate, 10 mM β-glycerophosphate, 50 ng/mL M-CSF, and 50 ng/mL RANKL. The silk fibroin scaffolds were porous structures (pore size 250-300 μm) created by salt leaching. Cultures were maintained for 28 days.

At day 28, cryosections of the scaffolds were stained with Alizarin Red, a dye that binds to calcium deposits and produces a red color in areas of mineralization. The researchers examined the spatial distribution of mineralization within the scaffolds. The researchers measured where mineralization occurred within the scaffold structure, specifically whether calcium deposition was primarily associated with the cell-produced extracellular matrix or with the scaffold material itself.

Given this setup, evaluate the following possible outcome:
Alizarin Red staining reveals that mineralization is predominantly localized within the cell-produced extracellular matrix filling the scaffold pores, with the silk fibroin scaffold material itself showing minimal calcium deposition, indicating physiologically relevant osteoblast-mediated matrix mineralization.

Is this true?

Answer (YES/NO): NO